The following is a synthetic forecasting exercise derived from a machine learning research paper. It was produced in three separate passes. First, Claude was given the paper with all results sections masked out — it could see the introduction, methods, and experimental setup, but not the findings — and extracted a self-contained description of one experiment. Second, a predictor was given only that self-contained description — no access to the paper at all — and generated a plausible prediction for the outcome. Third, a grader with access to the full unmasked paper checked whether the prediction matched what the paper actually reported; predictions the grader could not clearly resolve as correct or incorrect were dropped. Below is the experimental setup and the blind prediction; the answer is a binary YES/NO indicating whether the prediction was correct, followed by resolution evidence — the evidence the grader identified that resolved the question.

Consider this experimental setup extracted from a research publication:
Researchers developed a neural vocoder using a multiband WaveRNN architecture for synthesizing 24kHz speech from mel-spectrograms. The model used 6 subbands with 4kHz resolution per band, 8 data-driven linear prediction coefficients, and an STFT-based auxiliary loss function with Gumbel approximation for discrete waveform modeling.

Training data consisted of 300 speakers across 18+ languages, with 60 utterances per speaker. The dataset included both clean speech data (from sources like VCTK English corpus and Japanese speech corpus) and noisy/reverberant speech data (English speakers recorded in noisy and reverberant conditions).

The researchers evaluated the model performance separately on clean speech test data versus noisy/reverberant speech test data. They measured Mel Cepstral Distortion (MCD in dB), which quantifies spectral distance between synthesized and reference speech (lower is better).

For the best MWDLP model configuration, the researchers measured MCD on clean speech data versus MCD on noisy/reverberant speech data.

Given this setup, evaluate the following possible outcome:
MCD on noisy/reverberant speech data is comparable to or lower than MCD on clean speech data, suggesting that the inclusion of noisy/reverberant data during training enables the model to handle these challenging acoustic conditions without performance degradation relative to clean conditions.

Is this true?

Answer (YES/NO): YES